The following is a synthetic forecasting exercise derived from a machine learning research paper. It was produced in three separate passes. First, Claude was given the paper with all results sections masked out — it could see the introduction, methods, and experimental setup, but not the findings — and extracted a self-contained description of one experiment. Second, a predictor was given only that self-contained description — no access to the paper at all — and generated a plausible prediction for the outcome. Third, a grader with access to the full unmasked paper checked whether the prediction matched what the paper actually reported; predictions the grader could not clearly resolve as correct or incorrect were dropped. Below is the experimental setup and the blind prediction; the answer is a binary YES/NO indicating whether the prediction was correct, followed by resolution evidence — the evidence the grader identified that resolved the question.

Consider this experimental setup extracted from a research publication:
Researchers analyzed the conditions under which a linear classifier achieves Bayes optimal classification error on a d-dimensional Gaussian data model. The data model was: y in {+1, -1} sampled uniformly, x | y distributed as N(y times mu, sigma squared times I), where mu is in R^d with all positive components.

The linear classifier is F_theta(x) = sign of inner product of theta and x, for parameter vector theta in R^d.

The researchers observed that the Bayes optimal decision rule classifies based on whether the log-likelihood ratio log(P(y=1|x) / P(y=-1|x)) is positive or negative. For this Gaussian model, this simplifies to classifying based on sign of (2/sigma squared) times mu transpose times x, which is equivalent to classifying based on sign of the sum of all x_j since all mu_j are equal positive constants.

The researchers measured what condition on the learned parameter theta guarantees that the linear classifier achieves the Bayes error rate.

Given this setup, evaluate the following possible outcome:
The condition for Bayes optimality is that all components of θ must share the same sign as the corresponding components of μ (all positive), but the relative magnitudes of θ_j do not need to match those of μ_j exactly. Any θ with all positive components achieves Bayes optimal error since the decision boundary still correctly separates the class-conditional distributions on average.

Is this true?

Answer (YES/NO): YES